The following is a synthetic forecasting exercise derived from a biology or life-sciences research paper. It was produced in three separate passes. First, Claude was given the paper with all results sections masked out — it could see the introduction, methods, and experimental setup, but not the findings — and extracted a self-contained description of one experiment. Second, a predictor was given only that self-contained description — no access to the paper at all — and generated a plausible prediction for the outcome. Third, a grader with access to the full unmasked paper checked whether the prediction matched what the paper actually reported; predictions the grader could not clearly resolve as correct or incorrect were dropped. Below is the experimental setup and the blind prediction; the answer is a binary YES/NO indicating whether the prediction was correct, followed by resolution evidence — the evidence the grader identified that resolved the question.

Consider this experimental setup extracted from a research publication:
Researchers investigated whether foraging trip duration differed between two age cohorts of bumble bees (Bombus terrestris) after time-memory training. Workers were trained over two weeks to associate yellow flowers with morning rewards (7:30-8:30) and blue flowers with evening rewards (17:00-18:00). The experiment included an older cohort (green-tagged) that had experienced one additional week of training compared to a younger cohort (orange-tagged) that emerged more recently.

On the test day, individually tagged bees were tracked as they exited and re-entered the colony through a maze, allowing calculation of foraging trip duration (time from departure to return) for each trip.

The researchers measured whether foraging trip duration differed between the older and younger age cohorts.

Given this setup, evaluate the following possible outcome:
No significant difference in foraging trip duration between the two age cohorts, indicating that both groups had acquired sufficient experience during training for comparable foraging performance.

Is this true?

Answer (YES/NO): NO